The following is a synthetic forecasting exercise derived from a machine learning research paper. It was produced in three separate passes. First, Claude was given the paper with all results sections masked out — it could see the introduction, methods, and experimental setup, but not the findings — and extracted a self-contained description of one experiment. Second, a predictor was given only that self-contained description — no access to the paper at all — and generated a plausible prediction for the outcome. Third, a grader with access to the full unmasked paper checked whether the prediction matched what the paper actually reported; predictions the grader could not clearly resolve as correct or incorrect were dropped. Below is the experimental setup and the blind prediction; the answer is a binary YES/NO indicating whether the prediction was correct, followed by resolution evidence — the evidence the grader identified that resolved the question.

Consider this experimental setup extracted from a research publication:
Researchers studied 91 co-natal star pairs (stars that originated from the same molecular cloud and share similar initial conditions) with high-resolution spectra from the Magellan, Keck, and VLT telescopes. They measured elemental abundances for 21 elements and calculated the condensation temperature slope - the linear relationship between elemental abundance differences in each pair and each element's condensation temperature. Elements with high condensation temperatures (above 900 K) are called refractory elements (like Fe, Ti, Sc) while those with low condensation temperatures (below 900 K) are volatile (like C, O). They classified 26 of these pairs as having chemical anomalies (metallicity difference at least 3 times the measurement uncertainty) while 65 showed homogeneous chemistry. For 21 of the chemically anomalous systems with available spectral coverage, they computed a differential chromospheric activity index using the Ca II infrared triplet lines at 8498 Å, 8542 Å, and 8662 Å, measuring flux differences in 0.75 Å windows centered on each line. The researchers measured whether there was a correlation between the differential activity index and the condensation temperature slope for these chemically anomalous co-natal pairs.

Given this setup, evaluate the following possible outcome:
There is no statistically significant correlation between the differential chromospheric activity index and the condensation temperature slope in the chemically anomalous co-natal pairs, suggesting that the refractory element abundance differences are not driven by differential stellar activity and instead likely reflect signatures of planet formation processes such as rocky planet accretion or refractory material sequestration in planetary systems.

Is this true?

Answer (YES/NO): NO